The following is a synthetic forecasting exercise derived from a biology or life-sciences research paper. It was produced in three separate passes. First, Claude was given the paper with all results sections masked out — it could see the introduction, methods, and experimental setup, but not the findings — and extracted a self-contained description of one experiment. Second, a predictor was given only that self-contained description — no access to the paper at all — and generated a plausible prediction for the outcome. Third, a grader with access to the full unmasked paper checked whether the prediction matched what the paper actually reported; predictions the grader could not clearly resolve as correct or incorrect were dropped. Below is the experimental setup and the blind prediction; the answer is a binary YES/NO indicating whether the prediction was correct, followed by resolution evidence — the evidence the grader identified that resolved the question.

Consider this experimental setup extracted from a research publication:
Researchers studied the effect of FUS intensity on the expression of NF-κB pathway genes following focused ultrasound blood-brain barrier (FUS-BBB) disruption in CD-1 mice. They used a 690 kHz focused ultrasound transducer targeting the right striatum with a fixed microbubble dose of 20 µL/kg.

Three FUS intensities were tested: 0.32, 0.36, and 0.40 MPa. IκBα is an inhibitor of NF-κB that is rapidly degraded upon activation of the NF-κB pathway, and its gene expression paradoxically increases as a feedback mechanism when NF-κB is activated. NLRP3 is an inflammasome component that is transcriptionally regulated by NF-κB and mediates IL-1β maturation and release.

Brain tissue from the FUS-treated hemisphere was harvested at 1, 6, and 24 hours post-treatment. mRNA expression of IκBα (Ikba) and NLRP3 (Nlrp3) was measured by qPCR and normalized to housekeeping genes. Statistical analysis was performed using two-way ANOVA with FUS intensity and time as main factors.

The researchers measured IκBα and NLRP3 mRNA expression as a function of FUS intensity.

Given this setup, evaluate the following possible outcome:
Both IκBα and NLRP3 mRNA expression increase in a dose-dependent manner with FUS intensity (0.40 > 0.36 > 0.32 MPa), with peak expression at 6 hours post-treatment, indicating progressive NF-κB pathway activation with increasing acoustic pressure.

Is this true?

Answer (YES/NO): NO